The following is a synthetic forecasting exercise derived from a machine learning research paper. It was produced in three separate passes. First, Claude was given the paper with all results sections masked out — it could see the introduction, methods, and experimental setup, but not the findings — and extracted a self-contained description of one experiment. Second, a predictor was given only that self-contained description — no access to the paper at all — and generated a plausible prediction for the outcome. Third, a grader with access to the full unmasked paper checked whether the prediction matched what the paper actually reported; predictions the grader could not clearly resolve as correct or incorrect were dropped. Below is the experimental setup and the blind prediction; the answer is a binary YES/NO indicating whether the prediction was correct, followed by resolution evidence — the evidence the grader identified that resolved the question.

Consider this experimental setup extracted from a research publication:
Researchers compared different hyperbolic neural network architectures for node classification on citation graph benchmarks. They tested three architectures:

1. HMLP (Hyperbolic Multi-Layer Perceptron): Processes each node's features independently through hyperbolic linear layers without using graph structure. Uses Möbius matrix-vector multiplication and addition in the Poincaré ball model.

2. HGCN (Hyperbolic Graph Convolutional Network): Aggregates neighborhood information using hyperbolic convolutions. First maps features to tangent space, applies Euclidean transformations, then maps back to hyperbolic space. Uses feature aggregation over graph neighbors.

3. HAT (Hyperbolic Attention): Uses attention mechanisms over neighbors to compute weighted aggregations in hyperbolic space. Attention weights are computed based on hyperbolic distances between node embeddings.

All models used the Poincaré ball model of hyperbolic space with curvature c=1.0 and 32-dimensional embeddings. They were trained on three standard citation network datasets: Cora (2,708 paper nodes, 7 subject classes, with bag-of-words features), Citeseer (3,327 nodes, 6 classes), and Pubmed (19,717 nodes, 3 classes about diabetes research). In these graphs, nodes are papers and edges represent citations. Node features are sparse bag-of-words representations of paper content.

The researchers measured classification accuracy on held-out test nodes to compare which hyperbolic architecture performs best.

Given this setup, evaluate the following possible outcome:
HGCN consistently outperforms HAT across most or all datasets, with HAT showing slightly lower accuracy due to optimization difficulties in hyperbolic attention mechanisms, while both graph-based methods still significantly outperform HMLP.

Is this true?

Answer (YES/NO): NO